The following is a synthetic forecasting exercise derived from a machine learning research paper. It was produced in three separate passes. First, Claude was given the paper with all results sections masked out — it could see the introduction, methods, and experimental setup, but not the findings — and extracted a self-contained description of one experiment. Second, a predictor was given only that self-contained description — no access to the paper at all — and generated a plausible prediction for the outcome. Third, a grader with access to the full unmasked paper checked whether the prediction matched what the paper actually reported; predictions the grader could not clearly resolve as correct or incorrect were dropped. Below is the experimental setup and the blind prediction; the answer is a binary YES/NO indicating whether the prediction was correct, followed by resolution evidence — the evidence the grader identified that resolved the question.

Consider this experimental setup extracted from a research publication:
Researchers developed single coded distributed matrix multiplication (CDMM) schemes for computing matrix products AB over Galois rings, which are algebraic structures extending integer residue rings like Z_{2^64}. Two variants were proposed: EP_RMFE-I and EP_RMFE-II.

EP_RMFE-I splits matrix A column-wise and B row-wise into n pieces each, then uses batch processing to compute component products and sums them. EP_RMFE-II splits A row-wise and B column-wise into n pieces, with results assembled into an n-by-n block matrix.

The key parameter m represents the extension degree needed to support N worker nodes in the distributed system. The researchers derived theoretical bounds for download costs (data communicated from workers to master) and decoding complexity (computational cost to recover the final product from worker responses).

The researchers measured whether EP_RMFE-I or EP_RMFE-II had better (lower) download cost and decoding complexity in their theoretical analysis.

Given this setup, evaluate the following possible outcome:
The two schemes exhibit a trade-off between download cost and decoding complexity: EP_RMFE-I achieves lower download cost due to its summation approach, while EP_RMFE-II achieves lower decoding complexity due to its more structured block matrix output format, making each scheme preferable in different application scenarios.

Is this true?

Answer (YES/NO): NO